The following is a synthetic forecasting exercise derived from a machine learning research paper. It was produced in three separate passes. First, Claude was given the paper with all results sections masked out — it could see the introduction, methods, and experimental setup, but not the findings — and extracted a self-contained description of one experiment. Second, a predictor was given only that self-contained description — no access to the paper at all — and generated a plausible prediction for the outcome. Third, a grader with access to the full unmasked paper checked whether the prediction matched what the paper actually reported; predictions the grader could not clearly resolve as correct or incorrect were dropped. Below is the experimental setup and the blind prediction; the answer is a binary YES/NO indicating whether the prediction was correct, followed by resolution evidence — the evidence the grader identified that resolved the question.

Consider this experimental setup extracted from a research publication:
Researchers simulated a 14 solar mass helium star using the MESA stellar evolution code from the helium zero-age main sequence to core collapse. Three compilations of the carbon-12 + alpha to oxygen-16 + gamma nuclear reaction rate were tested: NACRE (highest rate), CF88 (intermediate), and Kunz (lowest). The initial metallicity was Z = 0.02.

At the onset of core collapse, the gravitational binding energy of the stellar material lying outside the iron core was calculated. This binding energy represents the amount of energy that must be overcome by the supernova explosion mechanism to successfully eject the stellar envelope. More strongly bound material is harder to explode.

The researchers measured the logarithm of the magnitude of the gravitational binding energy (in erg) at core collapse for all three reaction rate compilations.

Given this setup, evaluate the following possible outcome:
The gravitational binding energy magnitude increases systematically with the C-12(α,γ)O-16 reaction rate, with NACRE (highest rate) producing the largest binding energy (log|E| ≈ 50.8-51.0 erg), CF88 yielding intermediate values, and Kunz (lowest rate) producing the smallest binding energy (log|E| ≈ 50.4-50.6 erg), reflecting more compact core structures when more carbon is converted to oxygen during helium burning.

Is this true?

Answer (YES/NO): NO